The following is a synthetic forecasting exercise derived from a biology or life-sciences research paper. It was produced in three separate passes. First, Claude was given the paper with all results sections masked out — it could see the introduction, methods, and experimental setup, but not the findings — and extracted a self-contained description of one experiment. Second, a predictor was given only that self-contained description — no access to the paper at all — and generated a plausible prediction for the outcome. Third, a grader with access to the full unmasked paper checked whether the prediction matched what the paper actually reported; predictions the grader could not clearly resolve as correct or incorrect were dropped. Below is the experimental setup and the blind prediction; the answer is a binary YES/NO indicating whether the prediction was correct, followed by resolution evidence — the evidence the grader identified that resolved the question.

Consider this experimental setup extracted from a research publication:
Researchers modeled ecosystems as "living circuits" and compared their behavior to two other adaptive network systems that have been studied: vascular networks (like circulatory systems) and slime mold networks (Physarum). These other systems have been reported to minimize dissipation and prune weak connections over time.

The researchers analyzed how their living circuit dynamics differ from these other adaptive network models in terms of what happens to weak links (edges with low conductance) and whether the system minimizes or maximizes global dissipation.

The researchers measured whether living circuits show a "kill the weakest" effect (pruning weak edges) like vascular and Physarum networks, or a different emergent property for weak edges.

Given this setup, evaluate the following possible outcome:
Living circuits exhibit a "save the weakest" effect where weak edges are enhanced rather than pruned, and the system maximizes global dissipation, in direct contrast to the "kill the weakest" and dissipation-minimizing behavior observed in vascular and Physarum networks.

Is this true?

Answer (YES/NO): YES